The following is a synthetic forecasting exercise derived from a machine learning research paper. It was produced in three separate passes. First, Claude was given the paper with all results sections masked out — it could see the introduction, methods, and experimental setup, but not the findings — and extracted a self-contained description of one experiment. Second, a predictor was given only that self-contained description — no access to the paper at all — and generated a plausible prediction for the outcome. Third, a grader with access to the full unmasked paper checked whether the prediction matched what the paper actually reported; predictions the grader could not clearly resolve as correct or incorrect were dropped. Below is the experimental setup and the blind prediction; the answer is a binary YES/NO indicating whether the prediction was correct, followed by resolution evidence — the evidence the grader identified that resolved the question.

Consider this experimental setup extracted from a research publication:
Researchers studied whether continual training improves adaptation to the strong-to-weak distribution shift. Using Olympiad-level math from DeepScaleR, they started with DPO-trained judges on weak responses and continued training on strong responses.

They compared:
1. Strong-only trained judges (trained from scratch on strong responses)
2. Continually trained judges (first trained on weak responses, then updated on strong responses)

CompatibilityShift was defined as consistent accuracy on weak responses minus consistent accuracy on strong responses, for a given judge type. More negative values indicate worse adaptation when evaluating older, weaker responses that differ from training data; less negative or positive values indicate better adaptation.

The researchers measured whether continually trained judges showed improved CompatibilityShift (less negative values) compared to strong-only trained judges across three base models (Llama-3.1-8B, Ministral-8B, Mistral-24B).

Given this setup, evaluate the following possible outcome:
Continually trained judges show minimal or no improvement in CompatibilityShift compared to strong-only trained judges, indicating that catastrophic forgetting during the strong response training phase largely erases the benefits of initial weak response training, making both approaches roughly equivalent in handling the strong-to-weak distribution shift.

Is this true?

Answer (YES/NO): NO